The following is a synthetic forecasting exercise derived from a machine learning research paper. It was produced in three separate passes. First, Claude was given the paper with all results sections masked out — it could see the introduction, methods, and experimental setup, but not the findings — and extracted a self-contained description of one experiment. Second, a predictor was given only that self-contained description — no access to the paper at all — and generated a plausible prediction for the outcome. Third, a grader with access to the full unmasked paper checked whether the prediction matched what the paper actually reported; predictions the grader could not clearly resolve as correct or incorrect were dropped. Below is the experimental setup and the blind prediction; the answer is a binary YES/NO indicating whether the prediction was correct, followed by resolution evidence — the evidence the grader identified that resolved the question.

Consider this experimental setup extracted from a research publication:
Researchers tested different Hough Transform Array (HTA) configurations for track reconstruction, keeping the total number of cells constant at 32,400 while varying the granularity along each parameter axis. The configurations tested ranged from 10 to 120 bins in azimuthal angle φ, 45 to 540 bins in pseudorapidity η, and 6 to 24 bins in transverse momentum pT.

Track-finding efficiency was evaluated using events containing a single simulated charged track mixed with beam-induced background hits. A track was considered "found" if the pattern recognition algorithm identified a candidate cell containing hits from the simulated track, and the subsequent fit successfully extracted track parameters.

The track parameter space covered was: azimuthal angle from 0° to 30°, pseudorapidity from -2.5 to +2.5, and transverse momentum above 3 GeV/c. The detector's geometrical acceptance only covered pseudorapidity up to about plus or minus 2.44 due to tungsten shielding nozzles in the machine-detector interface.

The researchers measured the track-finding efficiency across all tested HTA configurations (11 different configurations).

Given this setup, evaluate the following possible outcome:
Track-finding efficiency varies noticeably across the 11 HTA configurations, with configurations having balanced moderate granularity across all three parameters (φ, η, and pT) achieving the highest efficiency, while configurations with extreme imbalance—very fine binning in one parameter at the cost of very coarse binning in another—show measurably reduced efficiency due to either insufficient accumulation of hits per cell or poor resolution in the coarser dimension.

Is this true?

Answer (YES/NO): NO